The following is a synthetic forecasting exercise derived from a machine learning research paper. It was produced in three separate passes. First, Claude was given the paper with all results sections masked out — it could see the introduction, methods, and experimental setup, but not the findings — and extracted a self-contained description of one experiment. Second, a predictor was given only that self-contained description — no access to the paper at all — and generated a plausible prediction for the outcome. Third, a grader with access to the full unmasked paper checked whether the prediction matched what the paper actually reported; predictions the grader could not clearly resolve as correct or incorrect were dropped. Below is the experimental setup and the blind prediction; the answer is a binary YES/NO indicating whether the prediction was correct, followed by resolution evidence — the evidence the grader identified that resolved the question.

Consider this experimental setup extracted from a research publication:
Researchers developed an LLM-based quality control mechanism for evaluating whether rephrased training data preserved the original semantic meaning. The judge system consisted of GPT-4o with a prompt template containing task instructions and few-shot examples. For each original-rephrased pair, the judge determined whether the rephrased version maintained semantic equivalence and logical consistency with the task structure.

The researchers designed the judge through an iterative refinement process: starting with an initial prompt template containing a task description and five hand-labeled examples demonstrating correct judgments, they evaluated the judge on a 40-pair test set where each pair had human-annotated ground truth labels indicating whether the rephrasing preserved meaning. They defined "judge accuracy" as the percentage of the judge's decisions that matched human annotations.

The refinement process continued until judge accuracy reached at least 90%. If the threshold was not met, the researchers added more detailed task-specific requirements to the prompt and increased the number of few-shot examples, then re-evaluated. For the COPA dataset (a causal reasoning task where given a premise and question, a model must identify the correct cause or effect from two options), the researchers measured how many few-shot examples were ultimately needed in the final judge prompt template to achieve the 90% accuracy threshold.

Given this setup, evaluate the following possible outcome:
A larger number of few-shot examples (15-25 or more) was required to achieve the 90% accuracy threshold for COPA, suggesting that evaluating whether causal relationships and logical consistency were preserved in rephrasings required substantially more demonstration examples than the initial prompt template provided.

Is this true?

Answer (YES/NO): YES